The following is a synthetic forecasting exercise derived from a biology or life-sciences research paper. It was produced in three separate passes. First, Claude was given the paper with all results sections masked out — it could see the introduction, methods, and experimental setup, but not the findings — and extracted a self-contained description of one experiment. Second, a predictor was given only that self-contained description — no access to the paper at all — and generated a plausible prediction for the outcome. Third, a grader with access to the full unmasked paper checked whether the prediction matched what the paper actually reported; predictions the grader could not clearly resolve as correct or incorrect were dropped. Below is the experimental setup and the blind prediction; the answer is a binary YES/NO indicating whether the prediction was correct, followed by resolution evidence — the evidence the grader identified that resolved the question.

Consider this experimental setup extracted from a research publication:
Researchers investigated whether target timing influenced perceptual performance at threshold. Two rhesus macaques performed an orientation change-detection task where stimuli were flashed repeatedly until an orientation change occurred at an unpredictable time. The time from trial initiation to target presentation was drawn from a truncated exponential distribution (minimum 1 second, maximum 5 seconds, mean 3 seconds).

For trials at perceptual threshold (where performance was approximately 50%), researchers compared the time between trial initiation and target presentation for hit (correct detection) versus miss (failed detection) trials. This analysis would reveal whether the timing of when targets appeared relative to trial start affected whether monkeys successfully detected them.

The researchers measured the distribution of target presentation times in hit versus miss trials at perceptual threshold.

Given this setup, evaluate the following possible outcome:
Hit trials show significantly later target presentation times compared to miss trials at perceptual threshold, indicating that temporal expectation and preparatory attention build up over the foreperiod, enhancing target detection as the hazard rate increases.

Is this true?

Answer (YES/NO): NO